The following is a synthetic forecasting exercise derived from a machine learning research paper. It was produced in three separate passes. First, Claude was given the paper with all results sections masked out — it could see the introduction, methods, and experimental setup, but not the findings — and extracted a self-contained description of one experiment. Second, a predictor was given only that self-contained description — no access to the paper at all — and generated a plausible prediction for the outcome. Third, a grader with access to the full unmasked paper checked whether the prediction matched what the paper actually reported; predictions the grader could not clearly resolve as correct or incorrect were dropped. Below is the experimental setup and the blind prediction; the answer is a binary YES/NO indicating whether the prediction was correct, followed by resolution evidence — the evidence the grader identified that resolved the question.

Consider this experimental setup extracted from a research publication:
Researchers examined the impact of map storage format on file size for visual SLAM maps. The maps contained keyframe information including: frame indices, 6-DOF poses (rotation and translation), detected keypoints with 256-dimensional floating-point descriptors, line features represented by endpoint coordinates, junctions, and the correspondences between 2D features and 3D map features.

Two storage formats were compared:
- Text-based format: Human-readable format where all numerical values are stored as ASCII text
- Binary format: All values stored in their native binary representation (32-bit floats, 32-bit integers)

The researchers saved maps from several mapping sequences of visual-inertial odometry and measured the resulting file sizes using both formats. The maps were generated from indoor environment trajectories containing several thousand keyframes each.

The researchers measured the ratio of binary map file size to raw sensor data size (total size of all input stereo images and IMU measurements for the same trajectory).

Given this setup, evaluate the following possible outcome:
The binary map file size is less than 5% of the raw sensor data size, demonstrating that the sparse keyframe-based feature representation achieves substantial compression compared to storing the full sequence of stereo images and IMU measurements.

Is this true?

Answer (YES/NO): YES